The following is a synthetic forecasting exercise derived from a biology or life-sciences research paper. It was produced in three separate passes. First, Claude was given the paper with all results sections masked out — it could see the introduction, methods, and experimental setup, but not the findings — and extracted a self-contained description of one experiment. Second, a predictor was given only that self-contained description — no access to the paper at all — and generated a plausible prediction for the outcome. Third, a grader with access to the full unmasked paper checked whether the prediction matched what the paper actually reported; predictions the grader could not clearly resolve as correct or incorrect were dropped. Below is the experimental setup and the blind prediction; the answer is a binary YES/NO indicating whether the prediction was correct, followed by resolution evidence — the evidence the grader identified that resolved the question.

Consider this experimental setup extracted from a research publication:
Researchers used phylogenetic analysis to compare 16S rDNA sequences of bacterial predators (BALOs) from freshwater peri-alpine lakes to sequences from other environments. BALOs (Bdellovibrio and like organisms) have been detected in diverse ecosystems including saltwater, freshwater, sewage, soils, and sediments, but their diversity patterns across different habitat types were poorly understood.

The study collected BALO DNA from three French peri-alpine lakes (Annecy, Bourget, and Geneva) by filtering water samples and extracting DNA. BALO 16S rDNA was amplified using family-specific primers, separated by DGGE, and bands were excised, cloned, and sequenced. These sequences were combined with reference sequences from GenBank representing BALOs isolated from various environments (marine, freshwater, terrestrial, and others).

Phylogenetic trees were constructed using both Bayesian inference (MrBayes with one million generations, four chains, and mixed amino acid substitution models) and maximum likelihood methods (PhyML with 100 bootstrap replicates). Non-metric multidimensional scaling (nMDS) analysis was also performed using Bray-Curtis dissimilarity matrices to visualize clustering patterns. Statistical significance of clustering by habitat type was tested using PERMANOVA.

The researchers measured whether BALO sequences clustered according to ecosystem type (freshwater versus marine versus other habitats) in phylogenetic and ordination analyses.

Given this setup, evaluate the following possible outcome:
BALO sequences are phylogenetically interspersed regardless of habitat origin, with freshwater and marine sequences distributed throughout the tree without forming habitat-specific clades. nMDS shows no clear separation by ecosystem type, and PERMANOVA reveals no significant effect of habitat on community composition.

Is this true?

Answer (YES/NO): NO